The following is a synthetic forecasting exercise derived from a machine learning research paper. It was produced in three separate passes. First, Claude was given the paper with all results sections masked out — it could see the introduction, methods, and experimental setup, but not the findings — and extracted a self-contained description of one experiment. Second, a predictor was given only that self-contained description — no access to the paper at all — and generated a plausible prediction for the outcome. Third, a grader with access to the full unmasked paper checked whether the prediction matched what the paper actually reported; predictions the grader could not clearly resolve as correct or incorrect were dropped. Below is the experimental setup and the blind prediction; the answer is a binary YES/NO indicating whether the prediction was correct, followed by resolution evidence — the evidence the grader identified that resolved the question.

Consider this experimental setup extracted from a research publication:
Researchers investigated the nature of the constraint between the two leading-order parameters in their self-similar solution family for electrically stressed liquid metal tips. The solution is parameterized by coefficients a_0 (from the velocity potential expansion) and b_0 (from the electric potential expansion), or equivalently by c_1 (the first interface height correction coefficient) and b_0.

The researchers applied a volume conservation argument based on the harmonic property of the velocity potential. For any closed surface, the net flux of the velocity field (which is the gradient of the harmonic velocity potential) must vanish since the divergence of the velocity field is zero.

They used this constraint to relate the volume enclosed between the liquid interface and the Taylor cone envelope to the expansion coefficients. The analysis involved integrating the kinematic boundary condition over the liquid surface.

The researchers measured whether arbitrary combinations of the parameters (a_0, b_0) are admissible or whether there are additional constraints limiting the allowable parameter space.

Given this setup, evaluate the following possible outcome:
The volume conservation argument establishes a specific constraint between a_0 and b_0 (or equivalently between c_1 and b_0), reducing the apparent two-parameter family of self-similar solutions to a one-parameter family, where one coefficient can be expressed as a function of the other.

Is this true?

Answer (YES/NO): NO